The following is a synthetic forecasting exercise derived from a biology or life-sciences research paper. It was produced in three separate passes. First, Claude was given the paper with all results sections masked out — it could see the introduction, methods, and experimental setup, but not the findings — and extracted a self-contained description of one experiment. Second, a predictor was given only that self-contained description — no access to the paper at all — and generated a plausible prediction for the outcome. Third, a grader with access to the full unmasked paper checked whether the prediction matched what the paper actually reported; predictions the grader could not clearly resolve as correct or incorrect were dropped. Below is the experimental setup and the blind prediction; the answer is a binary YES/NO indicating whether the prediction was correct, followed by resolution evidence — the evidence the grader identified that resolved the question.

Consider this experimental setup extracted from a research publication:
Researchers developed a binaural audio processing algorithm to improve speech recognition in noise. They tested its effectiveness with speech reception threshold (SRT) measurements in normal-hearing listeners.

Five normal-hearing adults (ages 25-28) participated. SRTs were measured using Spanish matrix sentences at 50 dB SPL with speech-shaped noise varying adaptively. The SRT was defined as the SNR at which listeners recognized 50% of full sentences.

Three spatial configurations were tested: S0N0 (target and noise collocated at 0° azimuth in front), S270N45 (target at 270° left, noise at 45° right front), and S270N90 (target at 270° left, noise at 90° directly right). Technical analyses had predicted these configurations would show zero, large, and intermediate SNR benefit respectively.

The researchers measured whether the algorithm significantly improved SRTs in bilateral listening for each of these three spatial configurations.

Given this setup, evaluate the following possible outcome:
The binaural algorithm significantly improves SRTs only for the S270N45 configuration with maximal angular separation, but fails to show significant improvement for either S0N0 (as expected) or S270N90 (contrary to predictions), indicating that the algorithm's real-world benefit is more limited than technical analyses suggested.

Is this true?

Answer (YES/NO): YES